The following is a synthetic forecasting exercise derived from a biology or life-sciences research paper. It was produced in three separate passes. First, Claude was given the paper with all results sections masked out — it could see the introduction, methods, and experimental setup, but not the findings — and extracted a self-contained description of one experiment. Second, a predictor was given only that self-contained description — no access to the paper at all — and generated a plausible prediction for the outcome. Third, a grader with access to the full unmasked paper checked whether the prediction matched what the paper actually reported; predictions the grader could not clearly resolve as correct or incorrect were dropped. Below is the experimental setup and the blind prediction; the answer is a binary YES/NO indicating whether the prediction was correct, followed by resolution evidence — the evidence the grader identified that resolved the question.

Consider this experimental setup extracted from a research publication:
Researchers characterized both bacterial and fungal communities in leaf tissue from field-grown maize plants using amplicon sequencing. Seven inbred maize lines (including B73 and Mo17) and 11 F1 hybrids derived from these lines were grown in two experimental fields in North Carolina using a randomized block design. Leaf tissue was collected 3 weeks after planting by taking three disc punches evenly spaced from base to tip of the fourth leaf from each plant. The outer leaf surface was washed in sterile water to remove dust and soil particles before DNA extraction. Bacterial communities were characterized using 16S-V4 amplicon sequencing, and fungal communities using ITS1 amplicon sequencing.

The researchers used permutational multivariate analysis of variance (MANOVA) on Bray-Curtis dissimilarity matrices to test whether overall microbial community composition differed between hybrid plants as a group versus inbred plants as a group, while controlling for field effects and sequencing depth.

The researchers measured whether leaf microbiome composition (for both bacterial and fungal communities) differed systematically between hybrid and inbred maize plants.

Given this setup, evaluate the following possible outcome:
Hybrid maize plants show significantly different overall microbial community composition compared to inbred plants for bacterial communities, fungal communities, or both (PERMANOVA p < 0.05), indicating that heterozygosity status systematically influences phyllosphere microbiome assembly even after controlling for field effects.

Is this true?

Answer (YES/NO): YES